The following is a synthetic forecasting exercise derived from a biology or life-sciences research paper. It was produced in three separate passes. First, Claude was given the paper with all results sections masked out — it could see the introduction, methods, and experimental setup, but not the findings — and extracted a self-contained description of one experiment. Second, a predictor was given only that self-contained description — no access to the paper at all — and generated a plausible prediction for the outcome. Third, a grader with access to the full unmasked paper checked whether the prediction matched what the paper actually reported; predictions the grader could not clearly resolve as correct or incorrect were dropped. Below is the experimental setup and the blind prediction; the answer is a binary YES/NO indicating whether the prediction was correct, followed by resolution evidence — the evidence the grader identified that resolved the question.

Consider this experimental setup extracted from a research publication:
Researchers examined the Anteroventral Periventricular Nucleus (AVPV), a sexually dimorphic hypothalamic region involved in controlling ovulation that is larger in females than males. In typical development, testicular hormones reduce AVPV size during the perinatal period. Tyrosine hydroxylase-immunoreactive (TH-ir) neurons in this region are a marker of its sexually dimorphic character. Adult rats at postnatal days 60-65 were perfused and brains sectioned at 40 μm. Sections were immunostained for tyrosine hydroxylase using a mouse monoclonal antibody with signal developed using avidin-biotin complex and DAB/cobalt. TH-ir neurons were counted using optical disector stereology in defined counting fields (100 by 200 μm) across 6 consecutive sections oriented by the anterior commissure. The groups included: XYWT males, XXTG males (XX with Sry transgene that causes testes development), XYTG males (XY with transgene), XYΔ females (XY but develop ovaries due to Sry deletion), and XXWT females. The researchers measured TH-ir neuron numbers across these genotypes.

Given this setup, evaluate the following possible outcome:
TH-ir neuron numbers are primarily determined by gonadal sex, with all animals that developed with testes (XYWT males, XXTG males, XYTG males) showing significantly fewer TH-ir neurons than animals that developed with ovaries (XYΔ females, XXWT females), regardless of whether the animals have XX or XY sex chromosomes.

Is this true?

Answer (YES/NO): YES